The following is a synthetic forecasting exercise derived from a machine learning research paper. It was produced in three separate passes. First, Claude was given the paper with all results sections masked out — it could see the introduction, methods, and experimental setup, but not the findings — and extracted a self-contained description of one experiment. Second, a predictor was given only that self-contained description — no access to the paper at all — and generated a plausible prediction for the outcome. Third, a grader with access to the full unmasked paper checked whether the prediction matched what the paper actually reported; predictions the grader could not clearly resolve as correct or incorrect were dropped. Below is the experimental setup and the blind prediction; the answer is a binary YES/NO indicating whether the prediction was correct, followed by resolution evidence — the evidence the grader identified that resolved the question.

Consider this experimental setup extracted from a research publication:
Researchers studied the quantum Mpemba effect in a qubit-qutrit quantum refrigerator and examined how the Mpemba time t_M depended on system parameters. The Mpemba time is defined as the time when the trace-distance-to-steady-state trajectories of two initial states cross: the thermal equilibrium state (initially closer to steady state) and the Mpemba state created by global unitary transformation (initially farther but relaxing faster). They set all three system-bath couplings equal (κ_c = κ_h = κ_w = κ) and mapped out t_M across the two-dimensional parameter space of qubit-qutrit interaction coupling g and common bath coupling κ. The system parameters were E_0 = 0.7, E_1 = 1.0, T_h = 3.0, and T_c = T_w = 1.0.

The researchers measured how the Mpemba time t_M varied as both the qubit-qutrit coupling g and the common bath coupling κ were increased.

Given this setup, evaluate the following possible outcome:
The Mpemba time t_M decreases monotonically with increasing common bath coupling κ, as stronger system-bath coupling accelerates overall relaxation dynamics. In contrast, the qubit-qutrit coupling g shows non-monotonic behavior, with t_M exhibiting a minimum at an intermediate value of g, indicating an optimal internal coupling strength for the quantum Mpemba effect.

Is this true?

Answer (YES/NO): NO